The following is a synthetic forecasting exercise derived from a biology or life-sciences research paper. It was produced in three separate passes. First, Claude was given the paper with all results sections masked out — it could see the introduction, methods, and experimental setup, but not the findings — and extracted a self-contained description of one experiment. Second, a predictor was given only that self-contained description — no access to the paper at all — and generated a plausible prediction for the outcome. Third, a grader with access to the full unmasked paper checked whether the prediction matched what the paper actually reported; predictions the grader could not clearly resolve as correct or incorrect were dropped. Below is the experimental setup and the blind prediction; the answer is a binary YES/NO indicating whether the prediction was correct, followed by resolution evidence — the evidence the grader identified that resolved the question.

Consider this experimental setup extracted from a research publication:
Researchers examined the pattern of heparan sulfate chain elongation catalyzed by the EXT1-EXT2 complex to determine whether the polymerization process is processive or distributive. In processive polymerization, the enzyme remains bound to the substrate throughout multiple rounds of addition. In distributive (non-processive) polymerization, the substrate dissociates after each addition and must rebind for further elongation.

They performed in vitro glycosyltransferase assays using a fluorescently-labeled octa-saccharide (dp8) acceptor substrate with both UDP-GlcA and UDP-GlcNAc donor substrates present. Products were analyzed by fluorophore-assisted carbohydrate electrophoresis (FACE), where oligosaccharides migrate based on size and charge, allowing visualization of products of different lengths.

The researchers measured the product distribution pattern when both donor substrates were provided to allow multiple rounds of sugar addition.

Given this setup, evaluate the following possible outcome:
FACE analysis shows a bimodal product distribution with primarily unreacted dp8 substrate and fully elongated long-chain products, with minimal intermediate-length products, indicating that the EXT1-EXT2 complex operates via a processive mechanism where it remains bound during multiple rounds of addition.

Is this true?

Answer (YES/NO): NO